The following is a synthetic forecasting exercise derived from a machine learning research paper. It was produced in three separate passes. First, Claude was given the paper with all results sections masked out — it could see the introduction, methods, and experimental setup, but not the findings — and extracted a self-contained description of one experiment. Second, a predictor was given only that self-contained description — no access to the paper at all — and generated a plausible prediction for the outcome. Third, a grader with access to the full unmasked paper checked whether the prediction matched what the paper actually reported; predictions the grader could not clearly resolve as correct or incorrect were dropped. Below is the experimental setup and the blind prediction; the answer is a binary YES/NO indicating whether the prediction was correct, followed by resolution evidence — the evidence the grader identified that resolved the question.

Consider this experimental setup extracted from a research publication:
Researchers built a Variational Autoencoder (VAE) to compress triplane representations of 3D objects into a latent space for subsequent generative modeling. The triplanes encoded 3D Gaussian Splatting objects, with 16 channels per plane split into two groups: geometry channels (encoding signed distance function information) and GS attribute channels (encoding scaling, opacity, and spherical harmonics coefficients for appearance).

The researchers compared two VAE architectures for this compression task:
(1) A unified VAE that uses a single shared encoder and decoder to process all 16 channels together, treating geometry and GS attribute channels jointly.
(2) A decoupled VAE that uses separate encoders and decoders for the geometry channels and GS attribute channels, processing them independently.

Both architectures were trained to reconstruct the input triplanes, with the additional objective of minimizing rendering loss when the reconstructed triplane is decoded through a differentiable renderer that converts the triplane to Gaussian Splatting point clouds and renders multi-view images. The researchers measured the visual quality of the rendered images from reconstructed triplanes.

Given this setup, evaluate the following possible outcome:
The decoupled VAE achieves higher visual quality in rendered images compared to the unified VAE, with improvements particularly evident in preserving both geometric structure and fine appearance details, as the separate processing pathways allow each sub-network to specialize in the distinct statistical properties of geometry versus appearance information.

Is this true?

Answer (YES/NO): YES